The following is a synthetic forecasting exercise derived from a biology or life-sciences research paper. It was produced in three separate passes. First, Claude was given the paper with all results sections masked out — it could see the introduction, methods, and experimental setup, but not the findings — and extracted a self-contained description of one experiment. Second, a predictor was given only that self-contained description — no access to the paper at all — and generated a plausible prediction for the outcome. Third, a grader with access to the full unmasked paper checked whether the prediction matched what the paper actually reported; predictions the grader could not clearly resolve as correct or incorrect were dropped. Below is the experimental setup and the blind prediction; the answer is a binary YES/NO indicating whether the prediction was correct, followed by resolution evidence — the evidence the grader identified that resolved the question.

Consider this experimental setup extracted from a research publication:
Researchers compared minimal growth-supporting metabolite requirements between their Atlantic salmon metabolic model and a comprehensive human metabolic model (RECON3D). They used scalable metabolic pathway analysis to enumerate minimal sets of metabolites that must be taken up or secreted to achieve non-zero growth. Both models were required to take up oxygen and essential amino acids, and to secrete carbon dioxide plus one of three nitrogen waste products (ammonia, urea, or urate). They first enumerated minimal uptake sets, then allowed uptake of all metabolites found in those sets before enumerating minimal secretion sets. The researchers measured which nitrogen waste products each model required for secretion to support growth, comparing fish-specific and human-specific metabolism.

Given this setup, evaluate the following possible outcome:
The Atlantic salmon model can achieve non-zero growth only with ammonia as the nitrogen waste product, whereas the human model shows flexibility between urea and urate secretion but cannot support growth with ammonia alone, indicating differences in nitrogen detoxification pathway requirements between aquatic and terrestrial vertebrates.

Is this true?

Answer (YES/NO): NO